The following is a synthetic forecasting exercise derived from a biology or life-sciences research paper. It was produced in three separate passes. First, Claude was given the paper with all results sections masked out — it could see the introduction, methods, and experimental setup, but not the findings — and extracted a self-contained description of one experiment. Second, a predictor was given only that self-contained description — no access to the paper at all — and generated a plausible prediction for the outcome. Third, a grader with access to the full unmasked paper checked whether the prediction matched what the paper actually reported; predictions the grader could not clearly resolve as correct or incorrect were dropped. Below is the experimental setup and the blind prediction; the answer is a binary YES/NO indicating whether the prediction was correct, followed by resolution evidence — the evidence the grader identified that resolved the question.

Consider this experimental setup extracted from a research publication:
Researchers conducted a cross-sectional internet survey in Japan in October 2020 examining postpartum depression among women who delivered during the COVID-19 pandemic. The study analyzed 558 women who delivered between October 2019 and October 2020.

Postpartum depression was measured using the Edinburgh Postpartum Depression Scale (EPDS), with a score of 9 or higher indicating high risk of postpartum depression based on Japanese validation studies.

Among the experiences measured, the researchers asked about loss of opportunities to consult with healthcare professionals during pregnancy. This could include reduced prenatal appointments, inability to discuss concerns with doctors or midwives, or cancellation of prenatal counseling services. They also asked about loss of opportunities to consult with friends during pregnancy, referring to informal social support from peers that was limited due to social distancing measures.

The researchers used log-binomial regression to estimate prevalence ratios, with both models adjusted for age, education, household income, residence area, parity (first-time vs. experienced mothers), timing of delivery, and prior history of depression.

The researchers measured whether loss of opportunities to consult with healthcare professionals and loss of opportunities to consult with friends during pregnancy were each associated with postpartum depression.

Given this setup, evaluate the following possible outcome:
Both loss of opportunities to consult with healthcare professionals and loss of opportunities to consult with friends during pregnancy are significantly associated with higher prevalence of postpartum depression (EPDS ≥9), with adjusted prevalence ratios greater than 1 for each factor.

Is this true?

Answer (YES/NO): NO